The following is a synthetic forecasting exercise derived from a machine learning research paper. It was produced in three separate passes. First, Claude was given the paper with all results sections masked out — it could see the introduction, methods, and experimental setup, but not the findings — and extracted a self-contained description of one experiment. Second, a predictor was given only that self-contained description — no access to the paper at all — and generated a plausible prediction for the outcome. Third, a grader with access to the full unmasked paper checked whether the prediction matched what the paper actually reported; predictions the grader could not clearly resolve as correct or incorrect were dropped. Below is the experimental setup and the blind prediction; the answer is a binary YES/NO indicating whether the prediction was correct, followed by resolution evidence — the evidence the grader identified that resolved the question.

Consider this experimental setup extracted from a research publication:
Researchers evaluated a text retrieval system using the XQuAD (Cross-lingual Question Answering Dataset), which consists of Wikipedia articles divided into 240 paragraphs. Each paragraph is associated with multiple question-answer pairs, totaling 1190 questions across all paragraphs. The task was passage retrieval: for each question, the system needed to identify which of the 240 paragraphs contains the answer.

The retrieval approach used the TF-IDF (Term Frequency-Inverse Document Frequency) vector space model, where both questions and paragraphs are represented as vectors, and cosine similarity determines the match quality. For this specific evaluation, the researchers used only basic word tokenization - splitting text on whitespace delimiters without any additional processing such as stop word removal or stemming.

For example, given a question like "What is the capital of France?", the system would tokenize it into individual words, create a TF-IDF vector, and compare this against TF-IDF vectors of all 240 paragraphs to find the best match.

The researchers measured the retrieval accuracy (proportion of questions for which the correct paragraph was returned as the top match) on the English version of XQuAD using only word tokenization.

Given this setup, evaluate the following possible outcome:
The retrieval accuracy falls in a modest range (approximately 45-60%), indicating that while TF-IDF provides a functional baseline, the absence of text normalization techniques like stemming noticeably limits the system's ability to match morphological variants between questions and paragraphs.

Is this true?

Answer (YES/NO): NO